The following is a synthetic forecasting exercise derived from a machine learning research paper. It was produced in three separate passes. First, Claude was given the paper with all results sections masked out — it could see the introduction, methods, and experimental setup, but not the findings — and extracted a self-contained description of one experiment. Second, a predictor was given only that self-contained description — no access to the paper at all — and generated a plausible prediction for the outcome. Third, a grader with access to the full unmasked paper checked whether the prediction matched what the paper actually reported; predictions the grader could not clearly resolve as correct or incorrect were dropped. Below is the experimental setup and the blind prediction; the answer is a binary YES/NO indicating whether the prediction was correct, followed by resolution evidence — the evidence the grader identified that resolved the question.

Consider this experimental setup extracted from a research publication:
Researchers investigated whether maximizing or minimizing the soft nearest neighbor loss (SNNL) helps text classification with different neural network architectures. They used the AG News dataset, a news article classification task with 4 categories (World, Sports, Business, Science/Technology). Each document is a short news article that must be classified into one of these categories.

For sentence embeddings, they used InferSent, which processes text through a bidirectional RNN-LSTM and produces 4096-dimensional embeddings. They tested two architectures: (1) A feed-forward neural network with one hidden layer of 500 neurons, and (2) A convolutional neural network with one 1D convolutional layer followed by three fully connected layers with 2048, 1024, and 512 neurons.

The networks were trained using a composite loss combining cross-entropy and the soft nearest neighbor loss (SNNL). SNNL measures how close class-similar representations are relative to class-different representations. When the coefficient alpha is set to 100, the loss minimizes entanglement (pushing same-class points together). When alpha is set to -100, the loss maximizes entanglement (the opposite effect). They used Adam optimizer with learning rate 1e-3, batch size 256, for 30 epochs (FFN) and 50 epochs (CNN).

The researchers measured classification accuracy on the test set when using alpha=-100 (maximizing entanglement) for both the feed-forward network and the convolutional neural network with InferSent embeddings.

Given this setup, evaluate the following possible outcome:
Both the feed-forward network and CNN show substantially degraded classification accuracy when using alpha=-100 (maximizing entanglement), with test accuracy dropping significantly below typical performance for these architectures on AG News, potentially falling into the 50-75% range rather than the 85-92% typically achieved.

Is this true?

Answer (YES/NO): NO